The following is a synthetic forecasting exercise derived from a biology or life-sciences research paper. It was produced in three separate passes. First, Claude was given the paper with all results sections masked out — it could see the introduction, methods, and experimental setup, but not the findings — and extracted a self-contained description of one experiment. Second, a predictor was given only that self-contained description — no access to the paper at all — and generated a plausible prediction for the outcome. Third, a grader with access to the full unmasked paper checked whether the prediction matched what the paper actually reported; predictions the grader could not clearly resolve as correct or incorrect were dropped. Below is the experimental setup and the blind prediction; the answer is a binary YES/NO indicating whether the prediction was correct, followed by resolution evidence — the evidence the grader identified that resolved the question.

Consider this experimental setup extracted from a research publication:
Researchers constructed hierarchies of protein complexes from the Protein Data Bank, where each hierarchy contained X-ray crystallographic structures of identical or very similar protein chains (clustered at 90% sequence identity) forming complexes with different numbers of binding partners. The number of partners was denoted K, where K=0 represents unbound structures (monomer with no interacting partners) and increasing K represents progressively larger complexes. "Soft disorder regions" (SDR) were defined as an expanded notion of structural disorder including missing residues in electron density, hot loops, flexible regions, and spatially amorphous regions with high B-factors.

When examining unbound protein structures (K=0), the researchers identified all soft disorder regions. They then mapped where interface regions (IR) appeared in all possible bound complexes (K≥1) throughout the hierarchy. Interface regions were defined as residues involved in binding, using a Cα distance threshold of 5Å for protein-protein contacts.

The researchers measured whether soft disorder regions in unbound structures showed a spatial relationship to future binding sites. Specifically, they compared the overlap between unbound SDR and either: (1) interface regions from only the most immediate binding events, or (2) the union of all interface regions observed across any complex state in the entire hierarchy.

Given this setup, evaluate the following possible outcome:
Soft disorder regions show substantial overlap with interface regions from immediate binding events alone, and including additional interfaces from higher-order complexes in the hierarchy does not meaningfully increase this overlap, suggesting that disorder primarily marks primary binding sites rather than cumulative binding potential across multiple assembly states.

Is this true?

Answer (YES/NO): NO